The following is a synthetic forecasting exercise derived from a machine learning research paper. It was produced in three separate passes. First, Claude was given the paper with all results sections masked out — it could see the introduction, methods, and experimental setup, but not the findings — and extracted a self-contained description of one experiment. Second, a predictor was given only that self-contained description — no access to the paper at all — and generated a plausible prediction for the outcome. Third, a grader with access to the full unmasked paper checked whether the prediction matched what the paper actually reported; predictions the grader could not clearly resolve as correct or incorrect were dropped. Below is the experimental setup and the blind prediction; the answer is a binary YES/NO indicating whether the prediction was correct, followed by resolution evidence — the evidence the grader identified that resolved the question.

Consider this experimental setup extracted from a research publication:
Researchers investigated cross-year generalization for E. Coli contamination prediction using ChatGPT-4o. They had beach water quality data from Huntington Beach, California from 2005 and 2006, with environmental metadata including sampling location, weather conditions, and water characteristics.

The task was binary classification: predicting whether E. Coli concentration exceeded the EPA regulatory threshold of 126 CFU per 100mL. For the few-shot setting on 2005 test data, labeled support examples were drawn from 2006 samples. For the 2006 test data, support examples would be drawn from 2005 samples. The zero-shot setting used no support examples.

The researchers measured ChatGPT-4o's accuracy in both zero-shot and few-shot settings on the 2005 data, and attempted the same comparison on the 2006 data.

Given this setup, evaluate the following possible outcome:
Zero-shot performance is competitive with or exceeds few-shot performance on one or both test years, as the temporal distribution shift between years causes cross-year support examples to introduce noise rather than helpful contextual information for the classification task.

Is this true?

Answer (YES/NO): NO